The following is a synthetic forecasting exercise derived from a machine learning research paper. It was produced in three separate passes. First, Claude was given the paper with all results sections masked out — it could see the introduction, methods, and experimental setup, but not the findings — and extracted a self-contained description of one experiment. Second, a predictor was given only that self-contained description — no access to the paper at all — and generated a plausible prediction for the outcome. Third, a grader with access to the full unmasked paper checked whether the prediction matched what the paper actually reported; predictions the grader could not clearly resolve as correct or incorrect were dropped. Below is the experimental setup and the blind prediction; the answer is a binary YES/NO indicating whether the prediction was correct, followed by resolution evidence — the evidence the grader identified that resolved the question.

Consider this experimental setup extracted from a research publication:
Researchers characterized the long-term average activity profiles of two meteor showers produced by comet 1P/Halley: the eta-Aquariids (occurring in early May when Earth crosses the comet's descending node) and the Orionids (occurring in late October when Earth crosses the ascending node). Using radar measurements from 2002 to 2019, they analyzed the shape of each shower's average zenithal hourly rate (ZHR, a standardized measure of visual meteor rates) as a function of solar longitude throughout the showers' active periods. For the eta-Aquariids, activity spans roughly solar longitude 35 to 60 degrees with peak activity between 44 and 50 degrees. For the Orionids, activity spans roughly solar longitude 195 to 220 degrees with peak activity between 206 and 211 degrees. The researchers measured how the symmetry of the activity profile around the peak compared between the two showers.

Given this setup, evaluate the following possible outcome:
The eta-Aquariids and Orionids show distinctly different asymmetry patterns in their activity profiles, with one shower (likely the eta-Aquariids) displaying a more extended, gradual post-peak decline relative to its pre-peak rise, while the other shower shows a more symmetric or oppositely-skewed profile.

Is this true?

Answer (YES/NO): YES